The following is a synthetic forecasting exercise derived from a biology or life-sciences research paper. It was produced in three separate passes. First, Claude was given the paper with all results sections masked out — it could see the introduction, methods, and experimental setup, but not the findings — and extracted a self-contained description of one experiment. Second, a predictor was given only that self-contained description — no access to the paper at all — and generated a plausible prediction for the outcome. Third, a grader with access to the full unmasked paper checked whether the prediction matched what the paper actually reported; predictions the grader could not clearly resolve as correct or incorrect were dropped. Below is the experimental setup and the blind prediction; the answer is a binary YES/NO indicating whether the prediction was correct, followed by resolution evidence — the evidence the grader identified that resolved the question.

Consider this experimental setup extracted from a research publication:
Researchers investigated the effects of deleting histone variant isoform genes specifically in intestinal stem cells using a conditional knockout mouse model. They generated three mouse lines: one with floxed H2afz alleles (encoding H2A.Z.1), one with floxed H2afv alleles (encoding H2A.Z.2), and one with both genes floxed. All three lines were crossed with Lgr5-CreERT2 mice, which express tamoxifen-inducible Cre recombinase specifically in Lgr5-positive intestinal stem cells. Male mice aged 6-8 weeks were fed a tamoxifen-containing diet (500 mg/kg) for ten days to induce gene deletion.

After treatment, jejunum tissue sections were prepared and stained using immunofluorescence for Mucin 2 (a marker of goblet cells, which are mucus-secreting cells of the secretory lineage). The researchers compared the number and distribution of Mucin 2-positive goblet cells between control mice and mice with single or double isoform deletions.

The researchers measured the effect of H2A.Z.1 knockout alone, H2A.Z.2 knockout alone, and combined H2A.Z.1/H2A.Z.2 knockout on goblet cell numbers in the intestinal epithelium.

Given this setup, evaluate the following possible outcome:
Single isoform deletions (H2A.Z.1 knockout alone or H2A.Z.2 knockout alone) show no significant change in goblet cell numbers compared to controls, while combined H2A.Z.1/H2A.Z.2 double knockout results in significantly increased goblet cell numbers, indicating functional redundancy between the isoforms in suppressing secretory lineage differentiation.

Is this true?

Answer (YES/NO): YES